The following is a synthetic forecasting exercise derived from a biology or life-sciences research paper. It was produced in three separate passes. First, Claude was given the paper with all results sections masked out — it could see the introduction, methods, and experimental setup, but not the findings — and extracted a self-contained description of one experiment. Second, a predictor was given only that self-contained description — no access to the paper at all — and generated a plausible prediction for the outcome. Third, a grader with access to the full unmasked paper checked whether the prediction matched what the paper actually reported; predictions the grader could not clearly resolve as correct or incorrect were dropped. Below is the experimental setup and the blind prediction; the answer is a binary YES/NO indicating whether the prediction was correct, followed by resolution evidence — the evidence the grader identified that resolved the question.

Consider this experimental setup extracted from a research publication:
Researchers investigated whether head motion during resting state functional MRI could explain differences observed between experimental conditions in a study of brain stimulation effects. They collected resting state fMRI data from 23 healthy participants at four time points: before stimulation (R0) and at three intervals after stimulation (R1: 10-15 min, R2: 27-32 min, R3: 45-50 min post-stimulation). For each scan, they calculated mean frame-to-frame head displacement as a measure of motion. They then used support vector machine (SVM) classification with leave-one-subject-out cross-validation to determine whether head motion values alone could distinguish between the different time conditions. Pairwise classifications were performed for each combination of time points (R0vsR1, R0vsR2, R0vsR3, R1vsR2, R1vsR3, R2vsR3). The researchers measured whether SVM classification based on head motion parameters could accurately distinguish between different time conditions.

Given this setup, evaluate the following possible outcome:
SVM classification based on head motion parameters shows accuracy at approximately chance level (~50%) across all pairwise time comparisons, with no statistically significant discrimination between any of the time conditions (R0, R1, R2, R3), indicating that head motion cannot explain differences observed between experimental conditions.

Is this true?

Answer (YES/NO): YES